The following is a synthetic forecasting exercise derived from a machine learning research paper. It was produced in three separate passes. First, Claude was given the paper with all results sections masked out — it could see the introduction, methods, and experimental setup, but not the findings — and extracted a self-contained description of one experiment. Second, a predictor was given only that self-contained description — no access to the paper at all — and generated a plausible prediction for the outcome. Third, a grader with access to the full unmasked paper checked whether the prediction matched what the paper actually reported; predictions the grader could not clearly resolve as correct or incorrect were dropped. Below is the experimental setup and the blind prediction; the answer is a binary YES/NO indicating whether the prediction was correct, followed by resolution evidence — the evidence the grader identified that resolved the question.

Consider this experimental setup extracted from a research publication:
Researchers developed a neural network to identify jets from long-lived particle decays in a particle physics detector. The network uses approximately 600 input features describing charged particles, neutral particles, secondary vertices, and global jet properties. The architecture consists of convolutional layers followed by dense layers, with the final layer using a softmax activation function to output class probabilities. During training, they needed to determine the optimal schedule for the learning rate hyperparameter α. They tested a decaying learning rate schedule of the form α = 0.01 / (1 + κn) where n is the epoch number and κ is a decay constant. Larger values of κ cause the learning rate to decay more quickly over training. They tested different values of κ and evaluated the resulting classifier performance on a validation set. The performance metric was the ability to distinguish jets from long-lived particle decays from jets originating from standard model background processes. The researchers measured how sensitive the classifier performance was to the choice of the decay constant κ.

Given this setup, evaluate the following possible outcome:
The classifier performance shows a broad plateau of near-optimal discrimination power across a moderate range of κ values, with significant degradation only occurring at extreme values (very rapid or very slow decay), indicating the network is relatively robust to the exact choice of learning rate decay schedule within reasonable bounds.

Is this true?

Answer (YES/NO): YES